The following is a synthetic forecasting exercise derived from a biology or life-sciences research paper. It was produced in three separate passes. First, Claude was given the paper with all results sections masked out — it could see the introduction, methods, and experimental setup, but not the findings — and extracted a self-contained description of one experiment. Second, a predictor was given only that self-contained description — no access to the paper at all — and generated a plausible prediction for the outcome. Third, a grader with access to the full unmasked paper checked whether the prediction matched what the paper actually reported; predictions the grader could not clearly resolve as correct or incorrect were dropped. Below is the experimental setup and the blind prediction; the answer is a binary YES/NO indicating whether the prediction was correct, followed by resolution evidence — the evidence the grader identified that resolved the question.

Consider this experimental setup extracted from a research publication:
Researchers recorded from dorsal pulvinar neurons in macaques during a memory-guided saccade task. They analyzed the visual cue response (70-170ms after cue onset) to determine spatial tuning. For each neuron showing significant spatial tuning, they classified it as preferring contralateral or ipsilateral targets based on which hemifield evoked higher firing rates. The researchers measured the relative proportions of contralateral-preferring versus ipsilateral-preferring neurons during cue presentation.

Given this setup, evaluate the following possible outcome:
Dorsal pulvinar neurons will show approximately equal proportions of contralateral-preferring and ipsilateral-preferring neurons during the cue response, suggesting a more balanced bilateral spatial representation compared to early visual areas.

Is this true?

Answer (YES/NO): NO